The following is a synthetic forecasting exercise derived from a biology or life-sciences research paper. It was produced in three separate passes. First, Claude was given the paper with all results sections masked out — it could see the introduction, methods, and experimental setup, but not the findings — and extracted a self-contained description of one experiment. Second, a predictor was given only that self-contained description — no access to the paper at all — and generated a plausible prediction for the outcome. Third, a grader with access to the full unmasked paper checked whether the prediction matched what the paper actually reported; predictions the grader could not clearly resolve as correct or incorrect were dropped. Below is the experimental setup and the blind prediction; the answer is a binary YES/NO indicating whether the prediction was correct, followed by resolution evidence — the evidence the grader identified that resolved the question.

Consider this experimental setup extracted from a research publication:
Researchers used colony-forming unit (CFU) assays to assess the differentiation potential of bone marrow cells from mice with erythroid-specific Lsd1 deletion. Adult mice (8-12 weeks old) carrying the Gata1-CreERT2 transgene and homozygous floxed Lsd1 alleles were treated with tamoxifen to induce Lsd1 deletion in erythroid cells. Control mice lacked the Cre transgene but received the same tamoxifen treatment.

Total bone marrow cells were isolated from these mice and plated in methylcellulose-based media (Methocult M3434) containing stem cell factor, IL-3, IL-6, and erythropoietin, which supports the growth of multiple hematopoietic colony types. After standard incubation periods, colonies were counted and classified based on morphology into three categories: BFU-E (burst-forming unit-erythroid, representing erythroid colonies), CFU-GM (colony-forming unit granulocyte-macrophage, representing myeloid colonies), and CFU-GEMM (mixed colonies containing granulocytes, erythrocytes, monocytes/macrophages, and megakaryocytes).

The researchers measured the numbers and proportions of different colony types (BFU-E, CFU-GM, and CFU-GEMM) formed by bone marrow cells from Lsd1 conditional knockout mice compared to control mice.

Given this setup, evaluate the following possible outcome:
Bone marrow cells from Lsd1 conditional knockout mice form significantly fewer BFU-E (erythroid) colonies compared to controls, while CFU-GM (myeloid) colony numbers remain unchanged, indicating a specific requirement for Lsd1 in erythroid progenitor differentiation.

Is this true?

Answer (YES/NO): NO